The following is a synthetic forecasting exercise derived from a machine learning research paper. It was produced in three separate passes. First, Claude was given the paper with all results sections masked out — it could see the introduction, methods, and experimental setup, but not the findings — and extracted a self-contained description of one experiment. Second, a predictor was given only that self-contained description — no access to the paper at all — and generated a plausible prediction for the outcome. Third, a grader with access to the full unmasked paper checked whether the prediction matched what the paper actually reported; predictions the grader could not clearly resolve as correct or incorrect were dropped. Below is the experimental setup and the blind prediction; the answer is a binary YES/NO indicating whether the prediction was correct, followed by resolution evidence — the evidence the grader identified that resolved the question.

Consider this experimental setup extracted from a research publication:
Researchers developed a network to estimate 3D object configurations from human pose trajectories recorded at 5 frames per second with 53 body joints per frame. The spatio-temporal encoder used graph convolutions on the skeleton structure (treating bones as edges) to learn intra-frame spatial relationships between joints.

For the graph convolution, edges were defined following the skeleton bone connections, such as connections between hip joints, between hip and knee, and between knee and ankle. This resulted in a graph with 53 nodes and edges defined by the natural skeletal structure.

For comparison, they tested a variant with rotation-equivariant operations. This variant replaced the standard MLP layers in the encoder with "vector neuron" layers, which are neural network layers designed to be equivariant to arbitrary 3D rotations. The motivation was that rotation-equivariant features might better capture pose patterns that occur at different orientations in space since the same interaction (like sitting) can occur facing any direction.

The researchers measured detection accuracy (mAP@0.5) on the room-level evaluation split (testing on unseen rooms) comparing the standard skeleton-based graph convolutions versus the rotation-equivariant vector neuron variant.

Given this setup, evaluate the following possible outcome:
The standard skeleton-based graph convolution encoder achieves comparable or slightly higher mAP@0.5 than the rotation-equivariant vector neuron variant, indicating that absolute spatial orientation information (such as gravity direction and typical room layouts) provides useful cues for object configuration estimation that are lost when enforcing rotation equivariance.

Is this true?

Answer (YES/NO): NO